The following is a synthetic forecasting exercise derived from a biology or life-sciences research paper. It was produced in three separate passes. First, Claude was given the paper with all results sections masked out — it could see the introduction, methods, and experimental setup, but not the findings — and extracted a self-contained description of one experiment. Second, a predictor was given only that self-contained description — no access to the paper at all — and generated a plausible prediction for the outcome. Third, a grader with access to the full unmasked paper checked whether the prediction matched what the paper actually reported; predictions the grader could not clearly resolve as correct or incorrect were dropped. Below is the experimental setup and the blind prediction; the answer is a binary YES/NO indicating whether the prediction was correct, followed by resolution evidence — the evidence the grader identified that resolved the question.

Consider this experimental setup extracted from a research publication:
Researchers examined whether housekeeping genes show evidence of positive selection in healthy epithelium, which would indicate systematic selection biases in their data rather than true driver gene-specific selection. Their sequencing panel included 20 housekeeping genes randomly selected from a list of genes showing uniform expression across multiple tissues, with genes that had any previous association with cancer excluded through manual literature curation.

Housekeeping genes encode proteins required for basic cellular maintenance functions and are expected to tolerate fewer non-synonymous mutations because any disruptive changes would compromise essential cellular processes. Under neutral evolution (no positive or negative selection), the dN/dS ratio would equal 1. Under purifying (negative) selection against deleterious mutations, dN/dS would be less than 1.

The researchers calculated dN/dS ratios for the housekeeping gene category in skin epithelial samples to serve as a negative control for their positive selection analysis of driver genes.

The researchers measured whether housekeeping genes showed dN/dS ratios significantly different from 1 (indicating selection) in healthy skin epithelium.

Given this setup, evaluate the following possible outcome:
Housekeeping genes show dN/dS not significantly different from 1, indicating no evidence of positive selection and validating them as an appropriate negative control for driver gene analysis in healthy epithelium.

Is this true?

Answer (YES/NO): YES